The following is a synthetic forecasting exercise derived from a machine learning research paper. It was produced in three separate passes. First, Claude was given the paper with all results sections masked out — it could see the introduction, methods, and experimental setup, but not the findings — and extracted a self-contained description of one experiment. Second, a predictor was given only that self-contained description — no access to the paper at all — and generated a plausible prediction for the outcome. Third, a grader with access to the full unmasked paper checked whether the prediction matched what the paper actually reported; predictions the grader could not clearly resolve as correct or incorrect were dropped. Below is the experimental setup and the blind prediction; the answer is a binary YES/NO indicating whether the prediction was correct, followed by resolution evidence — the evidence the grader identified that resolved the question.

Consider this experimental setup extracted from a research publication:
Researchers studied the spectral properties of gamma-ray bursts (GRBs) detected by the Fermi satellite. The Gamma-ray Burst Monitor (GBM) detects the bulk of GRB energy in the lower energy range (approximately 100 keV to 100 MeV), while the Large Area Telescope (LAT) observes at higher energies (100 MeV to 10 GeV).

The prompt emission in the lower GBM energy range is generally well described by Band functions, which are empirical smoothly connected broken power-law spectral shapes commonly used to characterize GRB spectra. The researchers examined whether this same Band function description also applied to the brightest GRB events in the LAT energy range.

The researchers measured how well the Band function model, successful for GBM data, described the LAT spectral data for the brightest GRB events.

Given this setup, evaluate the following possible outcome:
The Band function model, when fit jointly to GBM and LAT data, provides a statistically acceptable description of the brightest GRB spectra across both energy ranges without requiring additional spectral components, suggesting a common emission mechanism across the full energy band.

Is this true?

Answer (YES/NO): NO